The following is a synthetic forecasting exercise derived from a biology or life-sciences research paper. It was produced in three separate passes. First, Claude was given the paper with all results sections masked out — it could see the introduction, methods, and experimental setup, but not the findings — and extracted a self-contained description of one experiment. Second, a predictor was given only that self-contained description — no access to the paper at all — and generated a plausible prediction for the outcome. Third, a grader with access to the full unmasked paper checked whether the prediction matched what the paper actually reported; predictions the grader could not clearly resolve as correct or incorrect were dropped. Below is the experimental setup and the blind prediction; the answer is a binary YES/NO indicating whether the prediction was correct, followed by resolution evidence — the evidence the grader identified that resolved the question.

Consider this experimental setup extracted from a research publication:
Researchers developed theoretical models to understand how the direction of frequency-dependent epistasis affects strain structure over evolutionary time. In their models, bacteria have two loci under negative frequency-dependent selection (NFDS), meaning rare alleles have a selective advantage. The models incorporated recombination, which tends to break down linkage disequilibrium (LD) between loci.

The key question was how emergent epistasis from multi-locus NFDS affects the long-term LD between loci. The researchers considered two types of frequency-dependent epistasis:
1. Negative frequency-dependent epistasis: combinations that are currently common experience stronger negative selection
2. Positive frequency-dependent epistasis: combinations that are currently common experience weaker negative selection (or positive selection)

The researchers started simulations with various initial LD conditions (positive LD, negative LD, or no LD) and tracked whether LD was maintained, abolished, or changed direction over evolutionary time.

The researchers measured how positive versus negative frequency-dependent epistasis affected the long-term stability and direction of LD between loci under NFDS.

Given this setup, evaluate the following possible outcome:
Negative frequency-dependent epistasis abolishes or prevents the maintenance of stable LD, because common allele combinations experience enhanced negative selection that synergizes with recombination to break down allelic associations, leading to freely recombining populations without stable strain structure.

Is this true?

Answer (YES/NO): YES